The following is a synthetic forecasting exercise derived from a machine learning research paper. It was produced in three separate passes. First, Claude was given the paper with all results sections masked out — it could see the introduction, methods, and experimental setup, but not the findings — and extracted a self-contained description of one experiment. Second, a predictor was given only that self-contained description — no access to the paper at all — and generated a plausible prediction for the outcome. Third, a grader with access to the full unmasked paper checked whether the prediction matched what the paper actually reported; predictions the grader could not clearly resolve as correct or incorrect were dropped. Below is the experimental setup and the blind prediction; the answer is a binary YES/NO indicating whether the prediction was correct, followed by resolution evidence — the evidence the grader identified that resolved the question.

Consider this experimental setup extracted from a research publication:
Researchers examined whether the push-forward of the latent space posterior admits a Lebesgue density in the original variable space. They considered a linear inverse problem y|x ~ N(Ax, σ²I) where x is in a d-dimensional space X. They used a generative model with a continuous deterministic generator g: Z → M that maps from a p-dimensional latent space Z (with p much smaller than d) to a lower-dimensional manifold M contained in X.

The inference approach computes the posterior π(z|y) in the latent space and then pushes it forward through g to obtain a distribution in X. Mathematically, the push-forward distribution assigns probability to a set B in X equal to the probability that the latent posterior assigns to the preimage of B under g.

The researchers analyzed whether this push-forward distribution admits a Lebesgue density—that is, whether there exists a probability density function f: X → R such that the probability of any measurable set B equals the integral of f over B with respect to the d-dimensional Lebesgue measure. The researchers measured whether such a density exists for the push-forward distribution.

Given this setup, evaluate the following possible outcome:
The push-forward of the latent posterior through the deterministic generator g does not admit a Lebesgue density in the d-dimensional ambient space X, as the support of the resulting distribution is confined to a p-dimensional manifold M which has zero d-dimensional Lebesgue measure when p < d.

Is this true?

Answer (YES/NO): YES